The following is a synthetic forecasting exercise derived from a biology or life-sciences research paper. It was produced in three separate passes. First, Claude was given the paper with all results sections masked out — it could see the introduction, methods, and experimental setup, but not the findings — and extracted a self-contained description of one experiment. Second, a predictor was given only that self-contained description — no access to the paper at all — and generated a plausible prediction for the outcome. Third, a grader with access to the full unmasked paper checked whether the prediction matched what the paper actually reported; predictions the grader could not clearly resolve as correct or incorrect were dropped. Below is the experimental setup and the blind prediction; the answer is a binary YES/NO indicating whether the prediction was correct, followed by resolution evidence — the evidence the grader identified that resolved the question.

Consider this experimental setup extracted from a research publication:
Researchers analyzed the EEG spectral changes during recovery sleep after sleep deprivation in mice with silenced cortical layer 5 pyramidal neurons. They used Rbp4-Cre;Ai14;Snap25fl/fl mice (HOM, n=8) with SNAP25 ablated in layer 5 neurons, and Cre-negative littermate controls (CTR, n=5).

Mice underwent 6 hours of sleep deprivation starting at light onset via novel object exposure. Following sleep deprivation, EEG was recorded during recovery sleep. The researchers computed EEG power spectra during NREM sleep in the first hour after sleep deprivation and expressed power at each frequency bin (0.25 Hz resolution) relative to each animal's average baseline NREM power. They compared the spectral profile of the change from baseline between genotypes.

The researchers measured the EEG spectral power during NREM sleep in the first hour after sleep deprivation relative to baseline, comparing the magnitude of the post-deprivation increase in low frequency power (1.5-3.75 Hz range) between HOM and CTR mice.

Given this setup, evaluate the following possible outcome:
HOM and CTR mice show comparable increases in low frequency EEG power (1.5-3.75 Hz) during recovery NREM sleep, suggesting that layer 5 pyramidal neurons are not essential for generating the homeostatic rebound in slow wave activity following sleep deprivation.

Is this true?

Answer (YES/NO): NO